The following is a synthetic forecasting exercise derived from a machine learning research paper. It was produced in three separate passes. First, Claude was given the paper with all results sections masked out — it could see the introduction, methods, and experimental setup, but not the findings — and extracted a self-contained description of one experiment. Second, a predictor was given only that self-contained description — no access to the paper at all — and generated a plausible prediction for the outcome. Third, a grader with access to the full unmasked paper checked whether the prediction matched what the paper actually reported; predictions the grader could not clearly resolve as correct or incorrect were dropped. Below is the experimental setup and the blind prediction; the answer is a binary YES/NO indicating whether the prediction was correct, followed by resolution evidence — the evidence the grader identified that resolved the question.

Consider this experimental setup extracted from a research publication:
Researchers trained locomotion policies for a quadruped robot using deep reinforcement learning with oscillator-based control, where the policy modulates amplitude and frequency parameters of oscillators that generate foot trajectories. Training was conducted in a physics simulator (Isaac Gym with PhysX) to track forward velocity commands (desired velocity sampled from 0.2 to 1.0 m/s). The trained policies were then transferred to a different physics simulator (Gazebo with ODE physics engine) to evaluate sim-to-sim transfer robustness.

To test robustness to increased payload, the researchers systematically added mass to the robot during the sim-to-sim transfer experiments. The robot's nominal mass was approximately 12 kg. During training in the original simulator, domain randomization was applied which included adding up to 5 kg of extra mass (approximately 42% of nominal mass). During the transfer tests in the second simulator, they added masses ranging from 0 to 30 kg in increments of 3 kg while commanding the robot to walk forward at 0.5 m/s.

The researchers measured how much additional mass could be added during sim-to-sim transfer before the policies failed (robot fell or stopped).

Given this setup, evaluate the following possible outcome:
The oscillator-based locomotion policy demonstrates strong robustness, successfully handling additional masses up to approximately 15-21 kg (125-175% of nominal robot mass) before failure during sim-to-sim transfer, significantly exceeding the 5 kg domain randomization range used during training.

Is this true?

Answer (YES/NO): NO